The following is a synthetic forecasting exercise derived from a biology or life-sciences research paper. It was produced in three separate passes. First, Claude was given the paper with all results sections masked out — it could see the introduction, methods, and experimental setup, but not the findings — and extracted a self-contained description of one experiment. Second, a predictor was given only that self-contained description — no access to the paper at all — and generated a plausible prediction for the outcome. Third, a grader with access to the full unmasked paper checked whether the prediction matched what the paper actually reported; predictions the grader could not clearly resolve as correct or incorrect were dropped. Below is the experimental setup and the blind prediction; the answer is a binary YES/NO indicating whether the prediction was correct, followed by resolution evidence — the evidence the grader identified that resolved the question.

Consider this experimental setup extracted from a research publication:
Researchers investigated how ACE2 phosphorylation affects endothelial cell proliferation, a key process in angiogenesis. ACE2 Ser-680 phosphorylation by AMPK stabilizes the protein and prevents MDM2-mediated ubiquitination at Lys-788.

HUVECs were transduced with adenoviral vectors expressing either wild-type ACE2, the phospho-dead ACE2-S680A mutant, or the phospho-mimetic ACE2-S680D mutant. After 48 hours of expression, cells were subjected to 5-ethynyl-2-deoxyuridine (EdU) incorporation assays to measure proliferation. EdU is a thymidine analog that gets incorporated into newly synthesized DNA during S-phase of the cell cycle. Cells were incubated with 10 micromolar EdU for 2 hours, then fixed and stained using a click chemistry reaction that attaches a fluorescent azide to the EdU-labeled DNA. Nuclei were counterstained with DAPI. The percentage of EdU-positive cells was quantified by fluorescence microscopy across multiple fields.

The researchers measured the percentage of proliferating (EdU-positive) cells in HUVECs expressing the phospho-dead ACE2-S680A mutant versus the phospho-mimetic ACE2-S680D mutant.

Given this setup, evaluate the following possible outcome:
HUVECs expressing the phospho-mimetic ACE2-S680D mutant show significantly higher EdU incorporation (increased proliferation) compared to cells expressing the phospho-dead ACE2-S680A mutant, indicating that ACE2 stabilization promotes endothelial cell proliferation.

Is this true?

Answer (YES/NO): NO